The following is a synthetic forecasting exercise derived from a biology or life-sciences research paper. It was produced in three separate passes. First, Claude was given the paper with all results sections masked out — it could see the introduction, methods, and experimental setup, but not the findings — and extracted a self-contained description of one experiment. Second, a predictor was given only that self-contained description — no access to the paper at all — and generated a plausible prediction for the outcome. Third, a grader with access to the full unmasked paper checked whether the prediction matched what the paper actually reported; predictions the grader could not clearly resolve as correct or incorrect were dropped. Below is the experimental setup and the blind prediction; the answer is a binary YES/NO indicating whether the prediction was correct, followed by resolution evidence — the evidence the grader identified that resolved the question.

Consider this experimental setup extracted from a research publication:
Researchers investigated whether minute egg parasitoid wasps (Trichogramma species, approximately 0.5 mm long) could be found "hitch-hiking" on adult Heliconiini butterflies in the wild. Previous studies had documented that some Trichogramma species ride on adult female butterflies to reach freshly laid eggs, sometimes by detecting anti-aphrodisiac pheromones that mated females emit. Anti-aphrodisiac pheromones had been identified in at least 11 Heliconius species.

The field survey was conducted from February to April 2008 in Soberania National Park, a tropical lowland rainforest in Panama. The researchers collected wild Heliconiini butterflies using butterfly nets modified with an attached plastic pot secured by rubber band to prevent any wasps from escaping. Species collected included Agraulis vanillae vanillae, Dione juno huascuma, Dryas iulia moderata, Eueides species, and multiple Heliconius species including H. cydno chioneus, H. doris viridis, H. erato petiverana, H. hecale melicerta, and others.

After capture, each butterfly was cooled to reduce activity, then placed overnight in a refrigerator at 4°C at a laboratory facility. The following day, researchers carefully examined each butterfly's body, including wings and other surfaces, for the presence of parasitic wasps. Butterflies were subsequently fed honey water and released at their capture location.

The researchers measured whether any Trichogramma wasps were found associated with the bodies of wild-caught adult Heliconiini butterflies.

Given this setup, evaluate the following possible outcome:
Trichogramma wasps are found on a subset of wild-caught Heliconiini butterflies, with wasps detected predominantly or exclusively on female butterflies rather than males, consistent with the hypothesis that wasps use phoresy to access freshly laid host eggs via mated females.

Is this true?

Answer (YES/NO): NO